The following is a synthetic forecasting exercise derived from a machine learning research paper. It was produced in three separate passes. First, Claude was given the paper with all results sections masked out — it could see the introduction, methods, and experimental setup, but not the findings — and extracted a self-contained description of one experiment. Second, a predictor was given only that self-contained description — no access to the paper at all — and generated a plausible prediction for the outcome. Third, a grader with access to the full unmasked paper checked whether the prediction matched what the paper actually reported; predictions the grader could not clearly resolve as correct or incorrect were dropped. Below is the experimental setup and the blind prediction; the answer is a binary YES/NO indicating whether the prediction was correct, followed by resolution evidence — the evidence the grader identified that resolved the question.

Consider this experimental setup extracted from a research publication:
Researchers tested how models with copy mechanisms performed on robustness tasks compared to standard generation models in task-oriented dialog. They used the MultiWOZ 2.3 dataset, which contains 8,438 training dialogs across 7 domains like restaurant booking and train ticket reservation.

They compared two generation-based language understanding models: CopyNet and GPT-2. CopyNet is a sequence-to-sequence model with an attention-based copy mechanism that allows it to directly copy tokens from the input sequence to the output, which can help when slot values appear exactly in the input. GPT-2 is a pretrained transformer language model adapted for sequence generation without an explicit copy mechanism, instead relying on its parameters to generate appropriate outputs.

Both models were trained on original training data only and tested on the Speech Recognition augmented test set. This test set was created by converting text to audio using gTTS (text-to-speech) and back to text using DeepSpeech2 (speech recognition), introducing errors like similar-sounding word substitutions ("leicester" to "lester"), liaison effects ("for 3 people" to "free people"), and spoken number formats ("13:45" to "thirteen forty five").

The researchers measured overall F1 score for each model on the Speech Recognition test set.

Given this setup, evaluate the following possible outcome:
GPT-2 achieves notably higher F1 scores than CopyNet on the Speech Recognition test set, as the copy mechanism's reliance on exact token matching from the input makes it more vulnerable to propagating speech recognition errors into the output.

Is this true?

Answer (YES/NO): YES